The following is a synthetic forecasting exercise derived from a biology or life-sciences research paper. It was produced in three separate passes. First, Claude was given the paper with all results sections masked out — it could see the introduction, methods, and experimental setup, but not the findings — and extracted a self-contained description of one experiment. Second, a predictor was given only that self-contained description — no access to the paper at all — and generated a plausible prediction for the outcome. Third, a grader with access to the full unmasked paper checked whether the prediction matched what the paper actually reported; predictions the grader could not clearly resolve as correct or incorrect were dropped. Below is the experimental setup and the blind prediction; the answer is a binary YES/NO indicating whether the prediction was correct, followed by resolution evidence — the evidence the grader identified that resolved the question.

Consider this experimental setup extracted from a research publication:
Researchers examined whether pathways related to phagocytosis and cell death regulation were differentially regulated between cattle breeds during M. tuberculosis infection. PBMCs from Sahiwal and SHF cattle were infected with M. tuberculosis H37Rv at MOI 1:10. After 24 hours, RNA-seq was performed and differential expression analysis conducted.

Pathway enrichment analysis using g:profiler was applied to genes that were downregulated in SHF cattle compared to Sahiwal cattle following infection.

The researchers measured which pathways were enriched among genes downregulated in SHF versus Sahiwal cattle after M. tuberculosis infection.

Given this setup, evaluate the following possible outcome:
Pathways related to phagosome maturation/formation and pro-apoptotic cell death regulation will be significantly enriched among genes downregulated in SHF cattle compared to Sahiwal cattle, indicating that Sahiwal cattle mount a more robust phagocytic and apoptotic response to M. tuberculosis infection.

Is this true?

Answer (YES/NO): NO